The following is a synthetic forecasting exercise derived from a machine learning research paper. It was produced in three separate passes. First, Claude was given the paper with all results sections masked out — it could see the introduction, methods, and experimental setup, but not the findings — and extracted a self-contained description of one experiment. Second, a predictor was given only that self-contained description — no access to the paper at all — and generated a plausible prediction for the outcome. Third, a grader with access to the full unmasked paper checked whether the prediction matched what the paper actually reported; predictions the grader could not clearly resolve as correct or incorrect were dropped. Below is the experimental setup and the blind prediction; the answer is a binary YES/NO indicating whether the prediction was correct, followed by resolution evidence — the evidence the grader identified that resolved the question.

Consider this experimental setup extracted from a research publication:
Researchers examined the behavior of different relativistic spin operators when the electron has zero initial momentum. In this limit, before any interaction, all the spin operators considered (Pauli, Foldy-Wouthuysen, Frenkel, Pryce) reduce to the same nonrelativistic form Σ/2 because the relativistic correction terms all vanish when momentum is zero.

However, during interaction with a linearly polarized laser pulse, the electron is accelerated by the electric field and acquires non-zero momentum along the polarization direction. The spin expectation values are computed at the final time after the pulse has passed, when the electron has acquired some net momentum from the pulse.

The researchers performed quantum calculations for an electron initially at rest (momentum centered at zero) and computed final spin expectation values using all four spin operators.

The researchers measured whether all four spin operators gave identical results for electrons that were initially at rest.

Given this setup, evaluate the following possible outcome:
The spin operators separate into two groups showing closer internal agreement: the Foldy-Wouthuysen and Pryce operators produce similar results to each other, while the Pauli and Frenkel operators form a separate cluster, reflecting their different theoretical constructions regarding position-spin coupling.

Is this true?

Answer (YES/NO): NO